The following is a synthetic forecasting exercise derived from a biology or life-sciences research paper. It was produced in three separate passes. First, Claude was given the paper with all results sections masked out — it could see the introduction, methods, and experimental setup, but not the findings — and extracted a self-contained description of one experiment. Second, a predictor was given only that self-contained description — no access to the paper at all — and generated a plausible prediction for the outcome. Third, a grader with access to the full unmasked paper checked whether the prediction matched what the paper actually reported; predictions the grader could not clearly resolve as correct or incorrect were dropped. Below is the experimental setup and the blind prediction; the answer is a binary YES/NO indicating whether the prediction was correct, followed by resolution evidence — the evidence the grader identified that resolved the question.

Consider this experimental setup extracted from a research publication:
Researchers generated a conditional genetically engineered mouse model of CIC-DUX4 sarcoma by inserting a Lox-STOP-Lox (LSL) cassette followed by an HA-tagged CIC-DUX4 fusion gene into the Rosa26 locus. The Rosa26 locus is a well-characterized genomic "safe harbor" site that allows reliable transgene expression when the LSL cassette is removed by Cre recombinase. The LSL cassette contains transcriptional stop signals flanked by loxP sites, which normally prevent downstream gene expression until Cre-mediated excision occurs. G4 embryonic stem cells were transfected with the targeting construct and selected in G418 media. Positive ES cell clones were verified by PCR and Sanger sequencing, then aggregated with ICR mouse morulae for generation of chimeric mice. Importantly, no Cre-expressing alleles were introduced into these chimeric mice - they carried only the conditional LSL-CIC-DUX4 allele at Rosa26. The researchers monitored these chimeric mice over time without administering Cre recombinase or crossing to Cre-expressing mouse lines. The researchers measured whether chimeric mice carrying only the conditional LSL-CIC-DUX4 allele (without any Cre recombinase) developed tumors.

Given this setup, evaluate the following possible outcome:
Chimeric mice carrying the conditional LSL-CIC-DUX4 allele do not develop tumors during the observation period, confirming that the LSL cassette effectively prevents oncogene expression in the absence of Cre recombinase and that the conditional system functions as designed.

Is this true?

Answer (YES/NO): NO